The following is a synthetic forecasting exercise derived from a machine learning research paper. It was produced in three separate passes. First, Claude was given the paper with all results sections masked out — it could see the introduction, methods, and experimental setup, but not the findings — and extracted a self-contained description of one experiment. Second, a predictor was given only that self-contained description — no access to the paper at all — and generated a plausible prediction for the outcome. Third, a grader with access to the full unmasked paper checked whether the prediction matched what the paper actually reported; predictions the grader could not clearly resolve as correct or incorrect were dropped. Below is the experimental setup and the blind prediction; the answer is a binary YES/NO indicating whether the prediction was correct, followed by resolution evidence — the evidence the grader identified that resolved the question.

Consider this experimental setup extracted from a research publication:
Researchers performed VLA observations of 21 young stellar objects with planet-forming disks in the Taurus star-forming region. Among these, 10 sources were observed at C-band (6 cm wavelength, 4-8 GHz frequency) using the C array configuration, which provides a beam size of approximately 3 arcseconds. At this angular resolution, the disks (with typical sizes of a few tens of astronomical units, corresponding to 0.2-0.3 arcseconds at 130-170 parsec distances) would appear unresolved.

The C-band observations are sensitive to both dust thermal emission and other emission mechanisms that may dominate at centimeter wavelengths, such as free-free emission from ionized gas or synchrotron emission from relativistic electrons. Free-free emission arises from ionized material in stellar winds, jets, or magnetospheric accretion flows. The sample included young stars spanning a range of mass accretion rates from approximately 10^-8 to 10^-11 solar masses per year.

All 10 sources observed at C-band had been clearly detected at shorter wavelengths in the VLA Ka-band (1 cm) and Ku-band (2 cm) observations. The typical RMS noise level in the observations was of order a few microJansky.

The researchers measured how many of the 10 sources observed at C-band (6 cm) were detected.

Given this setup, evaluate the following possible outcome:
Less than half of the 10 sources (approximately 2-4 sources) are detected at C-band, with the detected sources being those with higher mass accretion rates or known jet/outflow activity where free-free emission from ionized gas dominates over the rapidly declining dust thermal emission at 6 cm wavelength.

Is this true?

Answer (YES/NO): NO